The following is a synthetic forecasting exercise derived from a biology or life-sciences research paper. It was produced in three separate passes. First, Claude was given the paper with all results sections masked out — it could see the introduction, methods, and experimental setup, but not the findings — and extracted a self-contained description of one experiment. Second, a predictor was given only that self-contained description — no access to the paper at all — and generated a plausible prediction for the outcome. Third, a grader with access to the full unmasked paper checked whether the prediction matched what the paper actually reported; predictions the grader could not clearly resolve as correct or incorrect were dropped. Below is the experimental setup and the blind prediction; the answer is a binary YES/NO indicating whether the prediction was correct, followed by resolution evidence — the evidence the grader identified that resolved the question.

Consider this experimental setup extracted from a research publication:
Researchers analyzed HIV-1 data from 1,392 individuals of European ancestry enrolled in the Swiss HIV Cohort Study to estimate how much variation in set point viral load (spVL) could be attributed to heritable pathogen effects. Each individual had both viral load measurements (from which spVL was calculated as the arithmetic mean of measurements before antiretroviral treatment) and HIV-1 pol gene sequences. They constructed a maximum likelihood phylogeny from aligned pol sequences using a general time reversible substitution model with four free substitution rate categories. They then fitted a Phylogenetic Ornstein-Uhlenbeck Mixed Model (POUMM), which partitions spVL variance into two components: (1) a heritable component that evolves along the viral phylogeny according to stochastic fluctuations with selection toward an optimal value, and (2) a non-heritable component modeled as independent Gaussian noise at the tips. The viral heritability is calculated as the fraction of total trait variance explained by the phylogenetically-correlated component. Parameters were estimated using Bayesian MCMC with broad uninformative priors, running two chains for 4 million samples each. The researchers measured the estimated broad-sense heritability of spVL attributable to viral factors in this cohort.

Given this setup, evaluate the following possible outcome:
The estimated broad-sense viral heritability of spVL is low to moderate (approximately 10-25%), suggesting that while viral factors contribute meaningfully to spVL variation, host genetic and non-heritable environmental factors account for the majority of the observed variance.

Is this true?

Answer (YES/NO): NO